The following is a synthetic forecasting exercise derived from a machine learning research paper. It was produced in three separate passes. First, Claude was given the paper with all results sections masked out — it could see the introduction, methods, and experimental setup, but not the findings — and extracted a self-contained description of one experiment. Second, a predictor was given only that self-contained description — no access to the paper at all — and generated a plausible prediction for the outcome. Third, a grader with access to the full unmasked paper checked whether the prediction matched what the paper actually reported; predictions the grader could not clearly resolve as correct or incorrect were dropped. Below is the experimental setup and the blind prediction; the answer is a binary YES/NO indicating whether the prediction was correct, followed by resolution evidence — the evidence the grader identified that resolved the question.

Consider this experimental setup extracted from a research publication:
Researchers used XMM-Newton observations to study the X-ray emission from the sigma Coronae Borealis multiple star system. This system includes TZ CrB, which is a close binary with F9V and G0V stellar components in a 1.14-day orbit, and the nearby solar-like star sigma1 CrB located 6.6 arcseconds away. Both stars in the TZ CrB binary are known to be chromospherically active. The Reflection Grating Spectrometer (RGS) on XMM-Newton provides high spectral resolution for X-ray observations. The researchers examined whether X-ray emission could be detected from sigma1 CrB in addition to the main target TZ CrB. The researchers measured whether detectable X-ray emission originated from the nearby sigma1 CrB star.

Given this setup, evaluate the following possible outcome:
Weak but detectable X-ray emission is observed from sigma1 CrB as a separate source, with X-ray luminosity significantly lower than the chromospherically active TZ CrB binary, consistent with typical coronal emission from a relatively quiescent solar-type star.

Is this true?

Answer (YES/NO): NO